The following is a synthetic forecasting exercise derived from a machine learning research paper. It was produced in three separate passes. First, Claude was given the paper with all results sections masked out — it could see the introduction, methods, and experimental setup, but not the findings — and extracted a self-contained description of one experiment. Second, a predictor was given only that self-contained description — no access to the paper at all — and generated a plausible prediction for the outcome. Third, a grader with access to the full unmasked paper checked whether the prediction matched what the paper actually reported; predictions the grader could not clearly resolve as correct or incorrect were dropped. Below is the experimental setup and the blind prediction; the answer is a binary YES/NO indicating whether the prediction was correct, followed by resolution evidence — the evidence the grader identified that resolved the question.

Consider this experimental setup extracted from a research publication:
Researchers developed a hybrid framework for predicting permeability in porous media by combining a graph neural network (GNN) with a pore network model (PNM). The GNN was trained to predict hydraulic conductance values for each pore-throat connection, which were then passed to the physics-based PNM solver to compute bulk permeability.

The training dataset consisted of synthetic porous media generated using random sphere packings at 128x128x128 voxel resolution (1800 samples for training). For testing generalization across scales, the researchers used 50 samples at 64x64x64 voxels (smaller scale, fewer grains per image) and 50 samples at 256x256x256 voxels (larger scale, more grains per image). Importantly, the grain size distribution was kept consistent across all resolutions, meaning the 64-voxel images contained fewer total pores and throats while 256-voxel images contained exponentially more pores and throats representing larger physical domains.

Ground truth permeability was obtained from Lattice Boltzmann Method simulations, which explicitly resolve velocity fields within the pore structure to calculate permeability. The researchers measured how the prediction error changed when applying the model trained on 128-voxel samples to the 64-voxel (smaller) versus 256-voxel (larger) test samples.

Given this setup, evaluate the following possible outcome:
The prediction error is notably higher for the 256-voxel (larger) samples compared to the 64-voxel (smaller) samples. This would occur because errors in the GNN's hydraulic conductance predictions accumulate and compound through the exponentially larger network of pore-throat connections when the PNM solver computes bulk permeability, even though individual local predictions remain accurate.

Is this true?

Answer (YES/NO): NO